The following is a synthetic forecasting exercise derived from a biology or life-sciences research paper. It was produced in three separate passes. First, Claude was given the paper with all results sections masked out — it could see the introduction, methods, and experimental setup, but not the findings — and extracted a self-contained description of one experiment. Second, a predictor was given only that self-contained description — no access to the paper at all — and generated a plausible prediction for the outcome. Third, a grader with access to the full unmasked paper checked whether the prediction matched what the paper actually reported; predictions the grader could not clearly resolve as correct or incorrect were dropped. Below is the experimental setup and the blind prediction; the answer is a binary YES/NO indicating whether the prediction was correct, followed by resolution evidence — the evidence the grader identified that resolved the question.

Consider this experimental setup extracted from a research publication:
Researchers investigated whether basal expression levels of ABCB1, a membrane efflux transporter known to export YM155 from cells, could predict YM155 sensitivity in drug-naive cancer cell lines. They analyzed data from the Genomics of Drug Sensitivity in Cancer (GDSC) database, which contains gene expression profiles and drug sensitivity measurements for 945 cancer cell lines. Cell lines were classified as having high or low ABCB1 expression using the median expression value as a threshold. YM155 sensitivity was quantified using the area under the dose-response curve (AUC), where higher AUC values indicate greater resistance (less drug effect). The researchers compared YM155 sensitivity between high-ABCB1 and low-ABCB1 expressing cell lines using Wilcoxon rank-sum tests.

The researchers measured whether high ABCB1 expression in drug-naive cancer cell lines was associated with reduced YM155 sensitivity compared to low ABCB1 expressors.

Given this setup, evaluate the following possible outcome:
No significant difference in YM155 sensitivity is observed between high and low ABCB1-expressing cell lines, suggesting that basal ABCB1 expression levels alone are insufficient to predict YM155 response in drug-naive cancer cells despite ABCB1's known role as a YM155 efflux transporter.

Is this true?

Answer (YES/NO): NO